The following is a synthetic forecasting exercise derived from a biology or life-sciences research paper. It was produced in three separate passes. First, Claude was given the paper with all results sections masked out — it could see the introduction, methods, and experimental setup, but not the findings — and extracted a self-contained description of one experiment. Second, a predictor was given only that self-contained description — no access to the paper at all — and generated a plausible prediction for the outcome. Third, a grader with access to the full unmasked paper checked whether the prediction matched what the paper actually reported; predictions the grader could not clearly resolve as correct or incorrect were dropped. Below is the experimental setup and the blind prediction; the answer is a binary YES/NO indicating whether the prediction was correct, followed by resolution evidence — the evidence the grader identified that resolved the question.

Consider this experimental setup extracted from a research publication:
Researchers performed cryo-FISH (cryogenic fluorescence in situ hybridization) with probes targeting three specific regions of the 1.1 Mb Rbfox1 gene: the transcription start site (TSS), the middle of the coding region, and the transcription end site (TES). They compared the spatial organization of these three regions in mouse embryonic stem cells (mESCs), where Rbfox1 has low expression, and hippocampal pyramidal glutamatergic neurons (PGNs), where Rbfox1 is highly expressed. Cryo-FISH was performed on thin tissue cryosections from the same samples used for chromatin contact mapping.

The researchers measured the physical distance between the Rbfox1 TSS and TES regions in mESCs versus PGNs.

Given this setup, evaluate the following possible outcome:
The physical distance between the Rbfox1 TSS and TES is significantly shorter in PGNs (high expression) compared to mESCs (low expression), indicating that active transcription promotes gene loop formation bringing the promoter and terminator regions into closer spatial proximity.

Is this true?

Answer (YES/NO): NO